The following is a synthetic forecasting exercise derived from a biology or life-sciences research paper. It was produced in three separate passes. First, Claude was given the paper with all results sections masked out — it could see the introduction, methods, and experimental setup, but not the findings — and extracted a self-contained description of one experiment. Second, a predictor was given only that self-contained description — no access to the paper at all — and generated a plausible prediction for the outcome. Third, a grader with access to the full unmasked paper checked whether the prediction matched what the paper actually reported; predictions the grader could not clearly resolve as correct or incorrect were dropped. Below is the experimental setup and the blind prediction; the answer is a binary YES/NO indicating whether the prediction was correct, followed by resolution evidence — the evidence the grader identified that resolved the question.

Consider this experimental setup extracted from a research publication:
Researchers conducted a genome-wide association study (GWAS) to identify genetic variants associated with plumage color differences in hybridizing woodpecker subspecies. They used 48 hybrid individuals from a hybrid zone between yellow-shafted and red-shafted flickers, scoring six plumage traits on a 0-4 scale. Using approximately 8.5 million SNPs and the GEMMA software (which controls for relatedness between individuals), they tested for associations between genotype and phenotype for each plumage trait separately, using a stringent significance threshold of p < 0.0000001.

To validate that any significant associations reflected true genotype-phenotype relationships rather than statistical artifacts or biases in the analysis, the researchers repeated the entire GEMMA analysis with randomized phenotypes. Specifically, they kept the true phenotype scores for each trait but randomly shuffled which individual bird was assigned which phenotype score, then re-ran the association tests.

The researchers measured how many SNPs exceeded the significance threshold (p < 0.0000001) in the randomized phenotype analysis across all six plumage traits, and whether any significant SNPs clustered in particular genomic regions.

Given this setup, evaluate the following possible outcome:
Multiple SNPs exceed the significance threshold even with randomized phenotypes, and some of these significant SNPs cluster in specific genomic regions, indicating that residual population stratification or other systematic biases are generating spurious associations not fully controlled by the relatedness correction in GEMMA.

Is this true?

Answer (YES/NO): NO